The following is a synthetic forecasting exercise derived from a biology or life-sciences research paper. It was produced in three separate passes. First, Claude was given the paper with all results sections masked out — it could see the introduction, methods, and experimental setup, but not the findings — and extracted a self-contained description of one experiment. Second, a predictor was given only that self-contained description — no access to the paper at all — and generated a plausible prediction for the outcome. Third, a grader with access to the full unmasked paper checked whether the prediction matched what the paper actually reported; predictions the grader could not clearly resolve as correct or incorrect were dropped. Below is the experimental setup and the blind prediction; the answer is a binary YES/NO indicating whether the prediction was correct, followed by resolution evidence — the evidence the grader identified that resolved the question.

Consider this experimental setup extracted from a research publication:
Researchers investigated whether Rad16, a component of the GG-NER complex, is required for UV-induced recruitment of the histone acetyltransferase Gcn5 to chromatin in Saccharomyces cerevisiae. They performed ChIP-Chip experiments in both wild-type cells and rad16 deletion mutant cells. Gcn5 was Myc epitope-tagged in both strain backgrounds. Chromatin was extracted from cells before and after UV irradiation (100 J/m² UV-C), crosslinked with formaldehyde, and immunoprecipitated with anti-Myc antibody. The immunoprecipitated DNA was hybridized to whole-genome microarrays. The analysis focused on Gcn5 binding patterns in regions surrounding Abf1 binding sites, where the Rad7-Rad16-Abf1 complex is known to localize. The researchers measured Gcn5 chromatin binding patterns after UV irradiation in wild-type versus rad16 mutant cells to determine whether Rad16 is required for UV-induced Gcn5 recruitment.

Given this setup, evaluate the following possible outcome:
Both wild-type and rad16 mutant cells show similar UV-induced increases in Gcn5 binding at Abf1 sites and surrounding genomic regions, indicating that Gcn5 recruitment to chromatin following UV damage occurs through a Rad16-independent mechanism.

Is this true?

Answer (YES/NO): NO